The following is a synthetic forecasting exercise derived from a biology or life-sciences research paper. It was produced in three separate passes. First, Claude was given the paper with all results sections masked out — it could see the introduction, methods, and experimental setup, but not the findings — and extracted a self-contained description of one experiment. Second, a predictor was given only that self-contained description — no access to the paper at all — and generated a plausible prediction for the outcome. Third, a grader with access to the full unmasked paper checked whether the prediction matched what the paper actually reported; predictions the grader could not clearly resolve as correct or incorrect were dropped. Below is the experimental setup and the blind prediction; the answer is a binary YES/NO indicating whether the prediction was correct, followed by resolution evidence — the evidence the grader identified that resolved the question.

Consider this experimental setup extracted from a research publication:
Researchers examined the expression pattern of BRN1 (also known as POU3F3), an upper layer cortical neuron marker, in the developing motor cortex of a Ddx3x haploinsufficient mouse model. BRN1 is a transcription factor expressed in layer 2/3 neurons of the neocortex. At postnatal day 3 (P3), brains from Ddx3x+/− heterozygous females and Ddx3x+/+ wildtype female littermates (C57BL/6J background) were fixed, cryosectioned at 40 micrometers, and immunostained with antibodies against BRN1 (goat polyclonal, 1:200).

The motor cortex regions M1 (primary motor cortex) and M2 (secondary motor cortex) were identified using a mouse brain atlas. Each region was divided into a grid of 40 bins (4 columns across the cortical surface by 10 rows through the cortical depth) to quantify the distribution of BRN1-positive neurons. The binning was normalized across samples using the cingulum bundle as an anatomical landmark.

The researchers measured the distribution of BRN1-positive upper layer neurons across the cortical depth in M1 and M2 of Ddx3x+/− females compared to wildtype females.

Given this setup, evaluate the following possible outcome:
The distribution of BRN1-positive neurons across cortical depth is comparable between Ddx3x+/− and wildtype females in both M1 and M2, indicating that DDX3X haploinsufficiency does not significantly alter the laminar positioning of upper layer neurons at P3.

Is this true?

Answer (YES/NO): NO